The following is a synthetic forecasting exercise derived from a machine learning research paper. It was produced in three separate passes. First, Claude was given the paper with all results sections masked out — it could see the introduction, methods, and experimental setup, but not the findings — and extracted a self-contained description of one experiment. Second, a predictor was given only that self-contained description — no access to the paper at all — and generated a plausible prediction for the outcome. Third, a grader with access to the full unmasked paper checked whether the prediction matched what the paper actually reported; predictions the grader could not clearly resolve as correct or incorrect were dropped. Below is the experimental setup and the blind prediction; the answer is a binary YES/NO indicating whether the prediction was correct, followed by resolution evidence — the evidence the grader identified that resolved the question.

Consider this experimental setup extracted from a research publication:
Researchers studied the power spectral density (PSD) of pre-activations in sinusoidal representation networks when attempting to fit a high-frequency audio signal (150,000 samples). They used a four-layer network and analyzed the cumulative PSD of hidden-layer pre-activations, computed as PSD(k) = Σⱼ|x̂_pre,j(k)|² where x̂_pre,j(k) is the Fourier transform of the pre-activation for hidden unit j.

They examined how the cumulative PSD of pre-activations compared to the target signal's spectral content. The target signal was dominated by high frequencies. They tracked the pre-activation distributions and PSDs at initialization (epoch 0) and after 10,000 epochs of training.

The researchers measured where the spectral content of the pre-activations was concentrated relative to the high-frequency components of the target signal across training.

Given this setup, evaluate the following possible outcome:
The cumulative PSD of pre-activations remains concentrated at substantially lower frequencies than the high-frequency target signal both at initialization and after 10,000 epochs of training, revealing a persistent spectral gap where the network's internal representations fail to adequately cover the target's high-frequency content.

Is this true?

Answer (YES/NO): YES